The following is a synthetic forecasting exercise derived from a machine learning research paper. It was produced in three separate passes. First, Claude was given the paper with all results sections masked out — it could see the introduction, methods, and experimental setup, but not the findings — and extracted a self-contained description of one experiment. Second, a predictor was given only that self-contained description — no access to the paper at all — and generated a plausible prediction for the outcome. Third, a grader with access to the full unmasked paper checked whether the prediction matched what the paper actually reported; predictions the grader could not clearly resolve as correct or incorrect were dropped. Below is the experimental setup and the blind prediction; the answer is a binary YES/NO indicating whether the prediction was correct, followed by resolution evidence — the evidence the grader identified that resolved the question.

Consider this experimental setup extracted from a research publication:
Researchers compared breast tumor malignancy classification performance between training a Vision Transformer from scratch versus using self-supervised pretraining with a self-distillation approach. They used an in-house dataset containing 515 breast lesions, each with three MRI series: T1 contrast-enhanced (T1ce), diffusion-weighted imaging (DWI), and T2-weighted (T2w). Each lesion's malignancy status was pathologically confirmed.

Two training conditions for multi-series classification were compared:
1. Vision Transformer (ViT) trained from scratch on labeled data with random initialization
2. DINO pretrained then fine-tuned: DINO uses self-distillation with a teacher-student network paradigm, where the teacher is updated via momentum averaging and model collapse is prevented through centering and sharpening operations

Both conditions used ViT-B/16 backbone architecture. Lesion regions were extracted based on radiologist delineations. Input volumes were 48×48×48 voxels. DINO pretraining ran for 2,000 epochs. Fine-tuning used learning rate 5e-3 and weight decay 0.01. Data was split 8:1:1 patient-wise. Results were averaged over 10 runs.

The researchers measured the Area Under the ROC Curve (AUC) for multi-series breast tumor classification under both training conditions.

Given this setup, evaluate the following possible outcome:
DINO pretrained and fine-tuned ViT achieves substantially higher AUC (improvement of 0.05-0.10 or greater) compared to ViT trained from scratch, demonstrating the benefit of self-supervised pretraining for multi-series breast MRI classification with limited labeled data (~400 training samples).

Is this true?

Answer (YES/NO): NO